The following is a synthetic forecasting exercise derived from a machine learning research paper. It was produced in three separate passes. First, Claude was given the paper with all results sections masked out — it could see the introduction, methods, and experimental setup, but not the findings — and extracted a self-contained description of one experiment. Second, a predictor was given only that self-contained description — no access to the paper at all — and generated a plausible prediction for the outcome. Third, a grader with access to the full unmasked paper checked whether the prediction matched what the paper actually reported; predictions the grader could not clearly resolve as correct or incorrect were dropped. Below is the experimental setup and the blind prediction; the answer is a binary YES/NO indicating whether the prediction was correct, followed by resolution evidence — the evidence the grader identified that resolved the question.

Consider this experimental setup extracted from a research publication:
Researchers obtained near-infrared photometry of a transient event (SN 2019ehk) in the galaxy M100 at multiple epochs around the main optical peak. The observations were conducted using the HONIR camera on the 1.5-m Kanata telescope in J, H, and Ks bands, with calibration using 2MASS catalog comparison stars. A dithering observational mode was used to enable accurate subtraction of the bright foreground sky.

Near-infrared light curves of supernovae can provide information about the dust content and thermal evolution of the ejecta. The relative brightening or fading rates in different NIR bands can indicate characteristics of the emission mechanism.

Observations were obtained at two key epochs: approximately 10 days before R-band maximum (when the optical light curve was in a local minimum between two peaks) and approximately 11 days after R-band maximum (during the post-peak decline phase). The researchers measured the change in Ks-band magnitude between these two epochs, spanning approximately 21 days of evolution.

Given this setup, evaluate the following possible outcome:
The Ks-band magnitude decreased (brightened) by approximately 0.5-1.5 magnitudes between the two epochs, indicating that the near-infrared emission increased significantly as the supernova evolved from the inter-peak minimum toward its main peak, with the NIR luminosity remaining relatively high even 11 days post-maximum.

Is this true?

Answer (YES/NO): NO